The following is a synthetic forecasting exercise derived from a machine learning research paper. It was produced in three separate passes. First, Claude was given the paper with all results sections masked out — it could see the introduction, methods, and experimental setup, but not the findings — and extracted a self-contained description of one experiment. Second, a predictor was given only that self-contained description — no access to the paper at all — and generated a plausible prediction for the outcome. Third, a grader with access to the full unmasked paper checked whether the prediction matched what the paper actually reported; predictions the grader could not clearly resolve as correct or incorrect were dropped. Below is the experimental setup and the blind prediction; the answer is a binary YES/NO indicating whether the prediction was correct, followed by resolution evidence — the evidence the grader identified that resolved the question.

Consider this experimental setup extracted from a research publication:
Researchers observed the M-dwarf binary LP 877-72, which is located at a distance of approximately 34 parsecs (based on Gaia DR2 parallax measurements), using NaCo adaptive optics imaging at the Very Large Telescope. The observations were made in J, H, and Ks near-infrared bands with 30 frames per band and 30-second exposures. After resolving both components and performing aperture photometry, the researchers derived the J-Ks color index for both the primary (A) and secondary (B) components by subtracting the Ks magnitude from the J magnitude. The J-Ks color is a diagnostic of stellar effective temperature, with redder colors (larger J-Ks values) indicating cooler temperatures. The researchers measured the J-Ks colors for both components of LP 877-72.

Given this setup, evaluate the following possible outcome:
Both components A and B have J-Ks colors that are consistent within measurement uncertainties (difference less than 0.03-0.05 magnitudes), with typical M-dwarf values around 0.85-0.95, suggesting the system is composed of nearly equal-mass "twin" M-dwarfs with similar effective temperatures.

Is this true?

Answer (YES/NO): NO